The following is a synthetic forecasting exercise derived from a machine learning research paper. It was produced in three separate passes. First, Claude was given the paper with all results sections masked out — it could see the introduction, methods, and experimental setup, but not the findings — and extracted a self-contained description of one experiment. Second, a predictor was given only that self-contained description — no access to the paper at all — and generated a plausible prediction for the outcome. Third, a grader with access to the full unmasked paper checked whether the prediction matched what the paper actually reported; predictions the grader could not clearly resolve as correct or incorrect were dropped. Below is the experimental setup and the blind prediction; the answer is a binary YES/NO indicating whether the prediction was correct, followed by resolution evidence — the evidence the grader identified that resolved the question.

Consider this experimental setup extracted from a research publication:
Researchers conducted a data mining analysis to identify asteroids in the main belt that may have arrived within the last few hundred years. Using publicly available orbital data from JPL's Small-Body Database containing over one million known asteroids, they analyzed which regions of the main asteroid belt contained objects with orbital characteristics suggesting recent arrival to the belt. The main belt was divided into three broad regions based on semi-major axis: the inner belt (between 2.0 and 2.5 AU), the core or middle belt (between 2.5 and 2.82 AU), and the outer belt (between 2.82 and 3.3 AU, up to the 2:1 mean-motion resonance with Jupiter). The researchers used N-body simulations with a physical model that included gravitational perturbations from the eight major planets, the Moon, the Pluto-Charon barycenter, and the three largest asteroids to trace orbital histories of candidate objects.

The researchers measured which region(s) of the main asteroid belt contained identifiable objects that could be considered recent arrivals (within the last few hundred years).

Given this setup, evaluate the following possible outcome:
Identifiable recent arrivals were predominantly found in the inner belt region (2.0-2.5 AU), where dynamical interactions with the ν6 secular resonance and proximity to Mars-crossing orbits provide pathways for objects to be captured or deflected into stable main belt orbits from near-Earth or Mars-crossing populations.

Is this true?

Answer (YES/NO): NO